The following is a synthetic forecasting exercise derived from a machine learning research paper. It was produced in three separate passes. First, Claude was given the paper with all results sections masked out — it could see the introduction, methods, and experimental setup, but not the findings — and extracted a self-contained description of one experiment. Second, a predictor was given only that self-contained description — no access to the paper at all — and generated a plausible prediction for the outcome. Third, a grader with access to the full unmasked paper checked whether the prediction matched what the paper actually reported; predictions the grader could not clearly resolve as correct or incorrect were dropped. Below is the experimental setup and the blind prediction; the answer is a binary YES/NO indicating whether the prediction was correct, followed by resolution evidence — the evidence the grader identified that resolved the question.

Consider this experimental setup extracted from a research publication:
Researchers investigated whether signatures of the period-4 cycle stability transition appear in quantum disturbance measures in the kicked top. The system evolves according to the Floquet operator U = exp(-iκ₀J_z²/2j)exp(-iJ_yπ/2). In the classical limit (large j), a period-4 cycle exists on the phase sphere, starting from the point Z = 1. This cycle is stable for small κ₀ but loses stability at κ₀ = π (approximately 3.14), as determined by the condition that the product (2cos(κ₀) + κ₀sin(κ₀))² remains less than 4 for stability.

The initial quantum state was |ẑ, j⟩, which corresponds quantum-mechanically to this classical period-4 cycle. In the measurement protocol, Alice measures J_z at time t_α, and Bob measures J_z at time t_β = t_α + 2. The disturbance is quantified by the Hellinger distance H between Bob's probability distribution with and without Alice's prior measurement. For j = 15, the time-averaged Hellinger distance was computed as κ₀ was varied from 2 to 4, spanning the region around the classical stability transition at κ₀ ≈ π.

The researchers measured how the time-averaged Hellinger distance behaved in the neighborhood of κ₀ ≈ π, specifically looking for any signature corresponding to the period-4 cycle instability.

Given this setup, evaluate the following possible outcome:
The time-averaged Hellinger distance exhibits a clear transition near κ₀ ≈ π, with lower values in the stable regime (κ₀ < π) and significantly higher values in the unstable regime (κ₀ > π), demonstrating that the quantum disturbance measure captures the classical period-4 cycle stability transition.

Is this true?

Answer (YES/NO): YES